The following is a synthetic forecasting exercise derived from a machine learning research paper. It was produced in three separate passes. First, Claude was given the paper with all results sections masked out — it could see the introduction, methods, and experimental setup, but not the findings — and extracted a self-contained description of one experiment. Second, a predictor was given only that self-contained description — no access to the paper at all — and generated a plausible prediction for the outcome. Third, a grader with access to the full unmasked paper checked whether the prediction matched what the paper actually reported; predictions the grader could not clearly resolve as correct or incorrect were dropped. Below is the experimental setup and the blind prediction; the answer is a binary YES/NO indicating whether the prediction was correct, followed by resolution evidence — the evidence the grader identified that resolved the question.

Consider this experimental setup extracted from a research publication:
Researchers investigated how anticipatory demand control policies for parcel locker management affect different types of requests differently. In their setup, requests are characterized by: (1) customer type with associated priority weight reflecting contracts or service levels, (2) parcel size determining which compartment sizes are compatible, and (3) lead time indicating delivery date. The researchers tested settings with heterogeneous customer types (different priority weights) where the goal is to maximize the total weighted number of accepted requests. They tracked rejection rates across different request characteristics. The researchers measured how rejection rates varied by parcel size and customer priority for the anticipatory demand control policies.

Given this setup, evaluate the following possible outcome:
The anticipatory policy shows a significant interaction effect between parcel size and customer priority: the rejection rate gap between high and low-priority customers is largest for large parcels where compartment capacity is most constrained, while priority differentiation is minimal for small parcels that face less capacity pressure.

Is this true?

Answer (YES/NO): YES